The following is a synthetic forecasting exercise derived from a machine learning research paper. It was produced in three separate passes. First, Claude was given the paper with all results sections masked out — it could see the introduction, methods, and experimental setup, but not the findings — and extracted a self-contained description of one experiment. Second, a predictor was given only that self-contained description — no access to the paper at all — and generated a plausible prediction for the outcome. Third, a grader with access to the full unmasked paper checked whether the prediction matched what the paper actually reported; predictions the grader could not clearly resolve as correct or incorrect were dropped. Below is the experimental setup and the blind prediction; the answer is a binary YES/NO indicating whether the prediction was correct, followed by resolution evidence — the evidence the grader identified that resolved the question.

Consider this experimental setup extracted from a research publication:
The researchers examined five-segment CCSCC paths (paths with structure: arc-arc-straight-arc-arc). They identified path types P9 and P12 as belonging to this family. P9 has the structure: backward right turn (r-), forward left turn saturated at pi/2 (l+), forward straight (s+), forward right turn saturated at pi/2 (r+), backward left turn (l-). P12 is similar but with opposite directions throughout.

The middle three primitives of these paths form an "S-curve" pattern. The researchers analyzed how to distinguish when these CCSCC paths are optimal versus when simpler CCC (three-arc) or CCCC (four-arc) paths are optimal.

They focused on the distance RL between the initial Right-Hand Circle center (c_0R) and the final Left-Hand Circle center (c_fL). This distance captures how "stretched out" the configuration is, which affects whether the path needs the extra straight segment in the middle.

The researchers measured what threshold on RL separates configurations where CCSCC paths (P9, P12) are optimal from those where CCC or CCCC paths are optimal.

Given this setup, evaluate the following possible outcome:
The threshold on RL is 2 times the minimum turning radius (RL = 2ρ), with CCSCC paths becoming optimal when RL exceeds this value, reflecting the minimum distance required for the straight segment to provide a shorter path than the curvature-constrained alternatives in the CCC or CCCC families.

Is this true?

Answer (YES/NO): NO